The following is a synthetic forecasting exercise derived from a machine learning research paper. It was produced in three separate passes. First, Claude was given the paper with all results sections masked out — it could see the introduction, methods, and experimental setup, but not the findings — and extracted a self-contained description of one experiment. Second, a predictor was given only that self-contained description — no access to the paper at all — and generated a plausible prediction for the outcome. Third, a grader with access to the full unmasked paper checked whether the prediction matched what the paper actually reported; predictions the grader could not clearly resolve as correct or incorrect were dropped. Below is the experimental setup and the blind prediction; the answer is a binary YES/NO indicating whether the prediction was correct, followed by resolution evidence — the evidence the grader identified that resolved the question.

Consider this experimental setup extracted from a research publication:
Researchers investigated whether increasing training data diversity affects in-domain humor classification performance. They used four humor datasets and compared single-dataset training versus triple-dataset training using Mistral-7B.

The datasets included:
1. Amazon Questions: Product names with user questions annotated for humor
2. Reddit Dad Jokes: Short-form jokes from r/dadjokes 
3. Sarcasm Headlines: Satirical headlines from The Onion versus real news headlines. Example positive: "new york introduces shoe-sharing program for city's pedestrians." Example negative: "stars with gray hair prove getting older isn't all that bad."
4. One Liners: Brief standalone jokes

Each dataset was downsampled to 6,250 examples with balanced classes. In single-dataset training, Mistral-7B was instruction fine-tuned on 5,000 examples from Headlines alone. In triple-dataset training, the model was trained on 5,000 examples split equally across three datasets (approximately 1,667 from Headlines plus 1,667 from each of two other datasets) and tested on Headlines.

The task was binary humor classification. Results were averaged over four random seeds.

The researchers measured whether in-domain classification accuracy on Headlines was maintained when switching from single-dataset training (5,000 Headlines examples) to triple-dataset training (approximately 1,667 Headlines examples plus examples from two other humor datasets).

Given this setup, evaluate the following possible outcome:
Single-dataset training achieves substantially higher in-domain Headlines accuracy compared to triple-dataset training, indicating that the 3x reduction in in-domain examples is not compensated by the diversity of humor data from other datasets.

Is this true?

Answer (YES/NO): NO